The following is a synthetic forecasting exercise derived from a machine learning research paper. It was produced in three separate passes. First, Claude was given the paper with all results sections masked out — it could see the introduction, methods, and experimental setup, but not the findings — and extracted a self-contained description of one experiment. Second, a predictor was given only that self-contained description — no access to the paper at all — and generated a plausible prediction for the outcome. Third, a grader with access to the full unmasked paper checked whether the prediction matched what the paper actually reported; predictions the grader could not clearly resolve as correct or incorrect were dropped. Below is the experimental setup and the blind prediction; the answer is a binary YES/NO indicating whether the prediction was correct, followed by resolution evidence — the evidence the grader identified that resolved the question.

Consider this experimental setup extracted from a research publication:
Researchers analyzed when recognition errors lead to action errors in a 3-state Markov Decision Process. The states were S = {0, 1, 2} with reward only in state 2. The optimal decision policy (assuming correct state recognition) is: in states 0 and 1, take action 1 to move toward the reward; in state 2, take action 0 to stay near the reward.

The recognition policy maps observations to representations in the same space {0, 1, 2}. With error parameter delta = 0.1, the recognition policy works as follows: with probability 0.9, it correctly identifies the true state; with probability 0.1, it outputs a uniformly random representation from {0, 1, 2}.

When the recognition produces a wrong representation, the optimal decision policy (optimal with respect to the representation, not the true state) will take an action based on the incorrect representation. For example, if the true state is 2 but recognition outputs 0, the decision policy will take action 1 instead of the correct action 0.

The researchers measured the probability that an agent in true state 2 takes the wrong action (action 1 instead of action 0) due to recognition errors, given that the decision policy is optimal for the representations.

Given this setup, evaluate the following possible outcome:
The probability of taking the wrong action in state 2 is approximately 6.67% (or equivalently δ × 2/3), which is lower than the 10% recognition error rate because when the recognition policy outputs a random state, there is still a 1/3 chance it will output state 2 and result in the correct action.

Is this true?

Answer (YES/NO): YES